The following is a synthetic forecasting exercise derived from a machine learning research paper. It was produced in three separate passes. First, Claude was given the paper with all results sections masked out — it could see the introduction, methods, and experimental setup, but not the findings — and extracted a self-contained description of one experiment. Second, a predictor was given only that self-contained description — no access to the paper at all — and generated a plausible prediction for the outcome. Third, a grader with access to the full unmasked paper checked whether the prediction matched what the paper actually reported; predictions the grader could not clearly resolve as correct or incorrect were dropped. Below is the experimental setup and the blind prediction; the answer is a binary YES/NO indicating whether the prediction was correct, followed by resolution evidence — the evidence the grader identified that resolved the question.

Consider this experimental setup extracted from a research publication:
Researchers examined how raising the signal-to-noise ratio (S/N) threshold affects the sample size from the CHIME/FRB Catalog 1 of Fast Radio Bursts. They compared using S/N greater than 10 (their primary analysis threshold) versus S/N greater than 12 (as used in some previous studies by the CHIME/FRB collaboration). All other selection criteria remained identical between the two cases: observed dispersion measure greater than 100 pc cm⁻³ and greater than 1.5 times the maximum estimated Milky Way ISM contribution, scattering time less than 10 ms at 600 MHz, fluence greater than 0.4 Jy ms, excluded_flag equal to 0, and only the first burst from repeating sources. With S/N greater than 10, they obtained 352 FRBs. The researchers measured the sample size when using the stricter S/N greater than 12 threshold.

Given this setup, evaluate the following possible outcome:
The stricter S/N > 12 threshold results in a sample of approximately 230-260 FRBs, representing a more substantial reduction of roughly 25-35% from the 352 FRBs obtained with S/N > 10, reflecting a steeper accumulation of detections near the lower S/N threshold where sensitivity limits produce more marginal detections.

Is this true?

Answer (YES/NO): YES